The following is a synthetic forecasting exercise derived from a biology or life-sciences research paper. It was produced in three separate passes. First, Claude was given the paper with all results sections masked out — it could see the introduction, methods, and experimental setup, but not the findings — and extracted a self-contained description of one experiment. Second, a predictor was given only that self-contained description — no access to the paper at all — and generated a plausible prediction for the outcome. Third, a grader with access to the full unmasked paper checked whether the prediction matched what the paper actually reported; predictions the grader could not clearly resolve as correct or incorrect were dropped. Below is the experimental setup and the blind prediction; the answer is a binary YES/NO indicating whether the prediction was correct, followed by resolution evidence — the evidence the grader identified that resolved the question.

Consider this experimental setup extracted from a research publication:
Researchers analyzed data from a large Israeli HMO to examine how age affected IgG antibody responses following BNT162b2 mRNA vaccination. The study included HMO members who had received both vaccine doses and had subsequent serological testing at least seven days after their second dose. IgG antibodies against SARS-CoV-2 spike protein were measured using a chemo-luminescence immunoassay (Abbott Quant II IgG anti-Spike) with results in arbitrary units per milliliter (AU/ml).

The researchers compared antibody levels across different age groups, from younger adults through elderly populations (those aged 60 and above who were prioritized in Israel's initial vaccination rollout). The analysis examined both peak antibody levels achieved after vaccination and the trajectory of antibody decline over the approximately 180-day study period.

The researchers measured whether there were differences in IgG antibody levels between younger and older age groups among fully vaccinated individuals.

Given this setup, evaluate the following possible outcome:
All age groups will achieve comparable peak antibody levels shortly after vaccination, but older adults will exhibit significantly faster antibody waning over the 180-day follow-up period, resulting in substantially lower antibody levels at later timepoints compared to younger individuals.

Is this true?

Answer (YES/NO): NO